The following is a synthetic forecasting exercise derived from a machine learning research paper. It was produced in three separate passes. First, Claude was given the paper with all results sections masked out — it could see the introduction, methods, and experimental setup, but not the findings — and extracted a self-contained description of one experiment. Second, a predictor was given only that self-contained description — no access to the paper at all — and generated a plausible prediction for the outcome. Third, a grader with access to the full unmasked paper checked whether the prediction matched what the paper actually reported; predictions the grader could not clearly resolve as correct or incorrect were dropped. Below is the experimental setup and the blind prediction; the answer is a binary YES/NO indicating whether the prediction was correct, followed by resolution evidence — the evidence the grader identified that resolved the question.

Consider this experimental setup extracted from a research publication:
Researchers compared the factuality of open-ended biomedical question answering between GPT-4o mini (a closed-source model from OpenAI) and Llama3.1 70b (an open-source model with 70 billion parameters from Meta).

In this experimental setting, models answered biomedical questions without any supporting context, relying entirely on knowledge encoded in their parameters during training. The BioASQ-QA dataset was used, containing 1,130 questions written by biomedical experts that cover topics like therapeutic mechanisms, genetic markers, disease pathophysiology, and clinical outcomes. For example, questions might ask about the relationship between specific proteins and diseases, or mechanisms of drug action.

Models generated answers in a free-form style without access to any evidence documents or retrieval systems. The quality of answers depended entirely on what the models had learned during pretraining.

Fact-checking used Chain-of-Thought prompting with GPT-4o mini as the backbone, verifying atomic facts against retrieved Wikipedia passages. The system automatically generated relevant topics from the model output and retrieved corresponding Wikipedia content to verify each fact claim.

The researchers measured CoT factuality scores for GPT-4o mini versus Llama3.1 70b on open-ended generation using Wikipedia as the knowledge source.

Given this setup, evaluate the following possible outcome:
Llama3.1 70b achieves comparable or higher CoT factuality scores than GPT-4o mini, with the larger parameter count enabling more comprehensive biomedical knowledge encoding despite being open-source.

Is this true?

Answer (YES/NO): NO